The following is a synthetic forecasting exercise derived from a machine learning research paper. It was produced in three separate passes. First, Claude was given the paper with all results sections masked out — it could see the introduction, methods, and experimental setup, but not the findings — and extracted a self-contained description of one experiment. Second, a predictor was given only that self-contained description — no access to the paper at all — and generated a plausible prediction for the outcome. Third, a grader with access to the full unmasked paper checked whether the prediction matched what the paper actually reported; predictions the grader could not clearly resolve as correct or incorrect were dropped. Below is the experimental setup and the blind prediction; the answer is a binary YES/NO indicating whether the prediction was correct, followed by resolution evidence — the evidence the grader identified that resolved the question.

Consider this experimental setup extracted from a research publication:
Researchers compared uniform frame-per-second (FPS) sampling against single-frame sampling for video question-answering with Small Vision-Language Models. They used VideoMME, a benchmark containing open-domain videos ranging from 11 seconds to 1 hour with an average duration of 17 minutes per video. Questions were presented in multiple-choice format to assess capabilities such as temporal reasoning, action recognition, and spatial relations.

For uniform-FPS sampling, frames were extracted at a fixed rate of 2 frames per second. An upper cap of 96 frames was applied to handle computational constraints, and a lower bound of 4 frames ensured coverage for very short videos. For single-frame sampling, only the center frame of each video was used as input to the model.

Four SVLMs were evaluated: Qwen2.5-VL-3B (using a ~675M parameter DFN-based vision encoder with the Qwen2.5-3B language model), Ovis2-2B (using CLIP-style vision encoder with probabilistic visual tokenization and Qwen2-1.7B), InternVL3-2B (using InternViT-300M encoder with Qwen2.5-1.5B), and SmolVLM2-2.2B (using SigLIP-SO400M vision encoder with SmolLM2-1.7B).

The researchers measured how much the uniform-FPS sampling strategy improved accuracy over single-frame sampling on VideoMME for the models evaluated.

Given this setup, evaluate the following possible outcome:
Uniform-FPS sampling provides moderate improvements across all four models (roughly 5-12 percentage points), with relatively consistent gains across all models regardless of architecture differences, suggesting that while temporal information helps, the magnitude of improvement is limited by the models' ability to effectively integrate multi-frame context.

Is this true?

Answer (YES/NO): NO